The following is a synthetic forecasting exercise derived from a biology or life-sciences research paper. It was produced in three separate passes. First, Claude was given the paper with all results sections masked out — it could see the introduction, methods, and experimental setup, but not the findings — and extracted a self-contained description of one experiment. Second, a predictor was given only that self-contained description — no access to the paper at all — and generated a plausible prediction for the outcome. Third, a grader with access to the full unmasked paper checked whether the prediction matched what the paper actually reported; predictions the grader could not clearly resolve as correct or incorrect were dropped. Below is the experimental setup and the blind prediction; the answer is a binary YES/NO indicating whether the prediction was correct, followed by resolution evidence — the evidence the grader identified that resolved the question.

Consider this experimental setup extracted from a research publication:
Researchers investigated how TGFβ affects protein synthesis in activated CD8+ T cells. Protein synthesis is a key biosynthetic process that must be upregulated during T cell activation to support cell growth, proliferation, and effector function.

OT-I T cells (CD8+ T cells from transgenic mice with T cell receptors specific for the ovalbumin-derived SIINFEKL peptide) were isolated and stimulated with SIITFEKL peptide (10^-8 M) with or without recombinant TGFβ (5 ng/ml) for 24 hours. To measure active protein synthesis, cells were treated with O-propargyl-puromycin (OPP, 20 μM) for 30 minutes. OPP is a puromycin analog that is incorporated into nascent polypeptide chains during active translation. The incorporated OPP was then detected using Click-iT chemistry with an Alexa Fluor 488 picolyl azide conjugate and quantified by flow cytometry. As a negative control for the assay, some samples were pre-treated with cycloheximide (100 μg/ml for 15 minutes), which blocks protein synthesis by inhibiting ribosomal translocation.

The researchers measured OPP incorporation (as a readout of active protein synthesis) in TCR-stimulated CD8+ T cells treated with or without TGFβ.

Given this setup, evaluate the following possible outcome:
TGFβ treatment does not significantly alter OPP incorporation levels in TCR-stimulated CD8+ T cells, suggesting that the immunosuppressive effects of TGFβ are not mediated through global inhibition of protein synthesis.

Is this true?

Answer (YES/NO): NO